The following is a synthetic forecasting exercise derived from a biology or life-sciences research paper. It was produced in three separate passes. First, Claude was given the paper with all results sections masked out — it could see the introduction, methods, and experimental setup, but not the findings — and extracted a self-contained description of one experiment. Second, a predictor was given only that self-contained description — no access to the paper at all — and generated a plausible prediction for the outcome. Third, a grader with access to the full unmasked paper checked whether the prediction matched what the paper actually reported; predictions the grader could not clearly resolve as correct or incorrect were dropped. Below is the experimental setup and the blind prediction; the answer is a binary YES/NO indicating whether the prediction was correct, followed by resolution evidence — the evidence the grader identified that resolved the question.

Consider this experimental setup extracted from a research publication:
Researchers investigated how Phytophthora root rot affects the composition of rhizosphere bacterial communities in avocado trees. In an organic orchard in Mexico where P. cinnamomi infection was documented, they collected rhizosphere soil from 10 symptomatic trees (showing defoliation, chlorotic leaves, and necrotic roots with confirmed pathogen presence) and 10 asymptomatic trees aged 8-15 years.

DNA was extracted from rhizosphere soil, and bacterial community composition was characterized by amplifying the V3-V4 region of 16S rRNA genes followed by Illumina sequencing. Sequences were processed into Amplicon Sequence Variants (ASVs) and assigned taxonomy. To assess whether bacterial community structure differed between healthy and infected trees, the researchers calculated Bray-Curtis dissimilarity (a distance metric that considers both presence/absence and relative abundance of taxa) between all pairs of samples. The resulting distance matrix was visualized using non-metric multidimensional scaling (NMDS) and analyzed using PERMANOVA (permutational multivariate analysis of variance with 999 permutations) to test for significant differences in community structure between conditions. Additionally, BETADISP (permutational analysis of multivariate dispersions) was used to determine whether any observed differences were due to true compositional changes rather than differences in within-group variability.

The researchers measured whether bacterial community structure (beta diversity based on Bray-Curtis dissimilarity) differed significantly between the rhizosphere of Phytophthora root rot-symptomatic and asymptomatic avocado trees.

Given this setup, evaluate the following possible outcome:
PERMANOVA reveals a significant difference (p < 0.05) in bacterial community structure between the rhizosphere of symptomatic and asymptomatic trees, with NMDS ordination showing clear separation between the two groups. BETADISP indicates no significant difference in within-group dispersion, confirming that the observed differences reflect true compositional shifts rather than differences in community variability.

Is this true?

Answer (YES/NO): NO